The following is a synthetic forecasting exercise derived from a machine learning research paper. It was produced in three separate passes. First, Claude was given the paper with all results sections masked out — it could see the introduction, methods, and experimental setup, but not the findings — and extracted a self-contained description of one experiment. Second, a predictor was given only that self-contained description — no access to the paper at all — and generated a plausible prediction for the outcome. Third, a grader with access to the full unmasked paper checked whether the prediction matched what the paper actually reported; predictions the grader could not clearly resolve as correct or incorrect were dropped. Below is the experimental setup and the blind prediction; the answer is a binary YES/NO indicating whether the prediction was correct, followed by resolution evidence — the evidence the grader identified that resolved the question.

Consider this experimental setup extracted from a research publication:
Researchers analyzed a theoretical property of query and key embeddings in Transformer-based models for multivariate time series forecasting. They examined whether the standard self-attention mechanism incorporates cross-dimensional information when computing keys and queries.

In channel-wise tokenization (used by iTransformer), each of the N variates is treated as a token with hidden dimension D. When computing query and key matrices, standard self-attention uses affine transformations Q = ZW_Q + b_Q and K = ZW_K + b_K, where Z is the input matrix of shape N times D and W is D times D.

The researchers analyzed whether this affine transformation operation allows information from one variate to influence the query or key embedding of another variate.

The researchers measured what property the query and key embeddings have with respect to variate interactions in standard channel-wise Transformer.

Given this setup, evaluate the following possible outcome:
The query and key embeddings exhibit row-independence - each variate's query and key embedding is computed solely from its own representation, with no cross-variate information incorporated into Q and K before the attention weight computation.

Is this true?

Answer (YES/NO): YES